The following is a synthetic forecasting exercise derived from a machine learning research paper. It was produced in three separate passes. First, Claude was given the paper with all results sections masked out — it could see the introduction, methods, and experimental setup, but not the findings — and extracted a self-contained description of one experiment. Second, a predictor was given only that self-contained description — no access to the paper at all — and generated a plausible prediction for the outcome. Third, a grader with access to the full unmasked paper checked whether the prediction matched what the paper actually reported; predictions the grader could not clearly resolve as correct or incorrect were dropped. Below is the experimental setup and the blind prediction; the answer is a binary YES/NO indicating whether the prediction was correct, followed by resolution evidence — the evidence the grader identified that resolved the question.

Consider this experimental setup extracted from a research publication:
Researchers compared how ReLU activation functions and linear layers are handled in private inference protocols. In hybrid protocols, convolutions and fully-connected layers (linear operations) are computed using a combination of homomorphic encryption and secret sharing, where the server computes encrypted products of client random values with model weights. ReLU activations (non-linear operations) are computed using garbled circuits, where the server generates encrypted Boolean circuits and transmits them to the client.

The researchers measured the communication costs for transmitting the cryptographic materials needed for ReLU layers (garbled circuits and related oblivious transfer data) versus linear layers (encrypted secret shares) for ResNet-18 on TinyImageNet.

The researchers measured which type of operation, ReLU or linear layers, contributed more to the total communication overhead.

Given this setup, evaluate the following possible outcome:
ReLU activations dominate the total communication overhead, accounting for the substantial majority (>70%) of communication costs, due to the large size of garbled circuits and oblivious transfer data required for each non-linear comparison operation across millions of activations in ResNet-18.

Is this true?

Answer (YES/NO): YES